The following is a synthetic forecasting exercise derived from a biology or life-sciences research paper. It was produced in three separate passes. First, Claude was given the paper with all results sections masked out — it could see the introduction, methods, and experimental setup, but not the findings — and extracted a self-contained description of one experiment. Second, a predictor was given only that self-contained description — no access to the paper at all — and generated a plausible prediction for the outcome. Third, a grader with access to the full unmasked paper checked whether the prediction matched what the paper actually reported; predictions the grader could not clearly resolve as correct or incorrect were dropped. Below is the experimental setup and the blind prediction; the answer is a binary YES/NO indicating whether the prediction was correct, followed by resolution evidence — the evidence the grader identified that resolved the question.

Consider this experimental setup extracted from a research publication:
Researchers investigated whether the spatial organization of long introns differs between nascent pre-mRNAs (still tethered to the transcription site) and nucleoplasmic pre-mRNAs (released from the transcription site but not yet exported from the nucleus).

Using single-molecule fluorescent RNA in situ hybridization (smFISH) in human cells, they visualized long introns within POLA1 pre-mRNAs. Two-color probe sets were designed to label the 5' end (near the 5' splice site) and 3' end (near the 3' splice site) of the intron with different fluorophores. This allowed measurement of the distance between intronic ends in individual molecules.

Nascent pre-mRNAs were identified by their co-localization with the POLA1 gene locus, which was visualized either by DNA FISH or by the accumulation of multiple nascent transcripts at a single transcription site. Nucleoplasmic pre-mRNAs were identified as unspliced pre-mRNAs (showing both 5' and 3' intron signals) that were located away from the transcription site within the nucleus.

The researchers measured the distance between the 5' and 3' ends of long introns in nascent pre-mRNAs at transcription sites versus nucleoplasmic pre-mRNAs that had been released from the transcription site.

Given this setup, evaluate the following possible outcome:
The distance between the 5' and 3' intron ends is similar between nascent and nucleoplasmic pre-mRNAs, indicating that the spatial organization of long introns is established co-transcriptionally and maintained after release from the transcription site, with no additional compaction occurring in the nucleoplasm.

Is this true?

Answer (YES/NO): YES